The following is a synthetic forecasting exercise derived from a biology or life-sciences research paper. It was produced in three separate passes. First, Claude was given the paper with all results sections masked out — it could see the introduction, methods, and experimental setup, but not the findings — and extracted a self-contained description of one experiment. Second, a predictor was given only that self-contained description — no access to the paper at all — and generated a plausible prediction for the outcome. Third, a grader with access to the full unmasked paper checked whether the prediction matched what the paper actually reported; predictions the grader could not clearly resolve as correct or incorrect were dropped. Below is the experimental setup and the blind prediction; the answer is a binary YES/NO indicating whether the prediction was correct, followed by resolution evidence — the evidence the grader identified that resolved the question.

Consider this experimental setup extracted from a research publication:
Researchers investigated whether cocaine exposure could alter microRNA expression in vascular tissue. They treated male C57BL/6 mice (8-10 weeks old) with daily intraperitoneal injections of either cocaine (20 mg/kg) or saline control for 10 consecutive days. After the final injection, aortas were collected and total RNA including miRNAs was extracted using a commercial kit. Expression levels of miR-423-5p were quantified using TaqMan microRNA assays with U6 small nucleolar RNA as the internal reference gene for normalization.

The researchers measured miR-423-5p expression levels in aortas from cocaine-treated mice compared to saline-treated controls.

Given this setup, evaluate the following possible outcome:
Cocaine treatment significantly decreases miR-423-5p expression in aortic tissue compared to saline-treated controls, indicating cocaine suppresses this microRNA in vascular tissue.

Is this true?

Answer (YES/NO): YES